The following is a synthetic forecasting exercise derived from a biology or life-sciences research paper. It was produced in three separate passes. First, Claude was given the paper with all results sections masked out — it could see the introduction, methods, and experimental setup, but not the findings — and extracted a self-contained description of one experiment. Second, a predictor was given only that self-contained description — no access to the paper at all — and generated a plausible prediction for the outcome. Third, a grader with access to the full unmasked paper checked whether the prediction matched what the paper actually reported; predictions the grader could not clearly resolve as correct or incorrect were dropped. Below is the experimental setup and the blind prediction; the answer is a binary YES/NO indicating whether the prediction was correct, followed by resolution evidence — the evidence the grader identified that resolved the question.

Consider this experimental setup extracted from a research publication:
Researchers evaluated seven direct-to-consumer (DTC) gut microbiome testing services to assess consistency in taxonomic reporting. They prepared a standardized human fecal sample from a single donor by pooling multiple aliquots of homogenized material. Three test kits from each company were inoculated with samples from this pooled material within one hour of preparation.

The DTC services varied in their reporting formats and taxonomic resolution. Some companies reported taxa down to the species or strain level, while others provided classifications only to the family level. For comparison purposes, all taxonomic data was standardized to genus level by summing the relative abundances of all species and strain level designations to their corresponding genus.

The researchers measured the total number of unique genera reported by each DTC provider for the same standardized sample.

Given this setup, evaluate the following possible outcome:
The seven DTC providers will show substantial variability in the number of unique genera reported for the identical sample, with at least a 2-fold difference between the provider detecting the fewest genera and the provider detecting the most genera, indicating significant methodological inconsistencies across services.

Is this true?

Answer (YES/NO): YES